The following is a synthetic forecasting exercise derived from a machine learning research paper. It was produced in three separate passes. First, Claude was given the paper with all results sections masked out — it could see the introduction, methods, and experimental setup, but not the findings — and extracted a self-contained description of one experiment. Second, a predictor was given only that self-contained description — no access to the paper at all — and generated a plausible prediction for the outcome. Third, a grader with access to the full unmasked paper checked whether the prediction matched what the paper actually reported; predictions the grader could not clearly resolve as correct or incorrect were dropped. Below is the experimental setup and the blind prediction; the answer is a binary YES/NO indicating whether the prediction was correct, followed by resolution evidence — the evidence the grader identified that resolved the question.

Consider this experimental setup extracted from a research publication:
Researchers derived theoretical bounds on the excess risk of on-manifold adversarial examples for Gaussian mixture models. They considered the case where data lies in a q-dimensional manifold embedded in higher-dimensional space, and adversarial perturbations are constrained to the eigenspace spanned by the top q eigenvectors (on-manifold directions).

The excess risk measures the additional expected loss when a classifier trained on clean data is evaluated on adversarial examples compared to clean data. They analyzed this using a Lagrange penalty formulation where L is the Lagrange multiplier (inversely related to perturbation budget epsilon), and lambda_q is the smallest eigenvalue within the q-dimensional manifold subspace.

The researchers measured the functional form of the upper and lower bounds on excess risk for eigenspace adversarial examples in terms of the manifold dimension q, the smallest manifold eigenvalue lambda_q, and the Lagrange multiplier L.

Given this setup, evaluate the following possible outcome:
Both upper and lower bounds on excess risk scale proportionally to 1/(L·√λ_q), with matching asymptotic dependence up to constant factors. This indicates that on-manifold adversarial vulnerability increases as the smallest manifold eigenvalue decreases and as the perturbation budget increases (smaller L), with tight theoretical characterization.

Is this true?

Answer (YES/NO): NO